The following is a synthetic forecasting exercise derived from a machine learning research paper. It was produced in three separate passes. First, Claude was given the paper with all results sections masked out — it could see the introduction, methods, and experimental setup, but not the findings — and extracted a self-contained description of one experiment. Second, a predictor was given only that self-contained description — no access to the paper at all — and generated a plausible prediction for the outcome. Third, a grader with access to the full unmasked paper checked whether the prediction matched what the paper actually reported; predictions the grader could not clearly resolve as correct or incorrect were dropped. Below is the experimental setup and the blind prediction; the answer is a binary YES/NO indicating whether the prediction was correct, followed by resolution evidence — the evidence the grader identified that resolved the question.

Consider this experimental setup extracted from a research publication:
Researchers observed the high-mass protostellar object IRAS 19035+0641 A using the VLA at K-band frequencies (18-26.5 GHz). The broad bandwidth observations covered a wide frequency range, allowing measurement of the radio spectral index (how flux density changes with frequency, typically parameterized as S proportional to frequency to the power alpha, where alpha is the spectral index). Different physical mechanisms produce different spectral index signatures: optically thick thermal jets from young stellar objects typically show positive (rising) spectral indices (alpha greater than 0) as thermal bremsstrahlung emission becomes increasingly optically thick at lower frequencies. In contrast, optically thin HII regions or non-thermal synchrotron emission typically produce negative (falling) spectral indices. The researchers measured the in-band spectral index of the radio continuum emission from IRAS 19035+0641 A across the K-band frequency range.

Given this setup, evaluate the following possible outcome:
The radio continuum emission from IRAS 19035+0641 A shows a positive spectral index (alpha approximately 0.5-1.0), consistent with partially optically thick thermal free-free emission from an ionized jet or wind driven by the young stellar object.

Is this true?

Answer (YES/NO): YES